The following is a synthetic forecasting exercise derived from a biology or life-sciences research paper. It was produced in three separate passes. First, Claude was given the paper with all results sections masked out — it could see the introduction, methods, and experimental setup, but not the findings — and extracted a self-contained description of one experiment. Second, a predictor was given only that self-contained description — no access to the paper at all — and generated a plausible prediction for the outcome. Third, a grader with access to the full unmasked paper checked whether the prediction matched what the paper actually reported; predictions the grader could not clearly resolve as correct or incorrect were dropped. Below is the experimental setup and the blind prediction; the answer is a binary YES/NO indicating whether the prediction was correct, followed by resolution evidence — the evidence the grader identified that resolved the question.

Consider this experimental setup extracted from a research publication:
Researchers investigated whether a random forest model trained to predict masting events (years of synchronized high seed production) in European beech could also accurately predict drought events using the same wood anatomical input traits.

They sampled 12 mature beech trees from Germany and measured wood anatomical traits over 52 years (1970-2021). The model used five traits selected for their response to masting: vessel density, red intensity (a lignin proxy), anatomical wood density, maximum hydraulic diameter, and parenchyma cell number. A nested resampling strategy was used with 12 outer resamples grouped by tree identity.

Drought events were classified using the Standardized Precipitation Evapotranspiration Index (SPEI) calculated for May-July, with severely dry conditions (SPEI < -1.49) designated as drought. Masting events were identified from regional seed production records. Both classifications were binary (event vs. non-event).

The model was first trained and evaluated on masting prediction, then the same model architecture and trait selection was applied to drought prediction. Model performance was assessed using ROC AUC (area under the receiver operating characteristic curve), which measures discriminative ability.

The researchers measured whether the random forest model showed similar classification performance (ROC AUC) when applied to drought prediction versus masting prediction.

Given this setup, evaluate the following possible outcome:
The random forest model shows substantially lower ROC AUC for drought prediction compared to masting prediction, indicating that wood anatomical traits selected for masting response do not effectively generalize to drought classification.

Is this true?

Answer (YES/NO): YES